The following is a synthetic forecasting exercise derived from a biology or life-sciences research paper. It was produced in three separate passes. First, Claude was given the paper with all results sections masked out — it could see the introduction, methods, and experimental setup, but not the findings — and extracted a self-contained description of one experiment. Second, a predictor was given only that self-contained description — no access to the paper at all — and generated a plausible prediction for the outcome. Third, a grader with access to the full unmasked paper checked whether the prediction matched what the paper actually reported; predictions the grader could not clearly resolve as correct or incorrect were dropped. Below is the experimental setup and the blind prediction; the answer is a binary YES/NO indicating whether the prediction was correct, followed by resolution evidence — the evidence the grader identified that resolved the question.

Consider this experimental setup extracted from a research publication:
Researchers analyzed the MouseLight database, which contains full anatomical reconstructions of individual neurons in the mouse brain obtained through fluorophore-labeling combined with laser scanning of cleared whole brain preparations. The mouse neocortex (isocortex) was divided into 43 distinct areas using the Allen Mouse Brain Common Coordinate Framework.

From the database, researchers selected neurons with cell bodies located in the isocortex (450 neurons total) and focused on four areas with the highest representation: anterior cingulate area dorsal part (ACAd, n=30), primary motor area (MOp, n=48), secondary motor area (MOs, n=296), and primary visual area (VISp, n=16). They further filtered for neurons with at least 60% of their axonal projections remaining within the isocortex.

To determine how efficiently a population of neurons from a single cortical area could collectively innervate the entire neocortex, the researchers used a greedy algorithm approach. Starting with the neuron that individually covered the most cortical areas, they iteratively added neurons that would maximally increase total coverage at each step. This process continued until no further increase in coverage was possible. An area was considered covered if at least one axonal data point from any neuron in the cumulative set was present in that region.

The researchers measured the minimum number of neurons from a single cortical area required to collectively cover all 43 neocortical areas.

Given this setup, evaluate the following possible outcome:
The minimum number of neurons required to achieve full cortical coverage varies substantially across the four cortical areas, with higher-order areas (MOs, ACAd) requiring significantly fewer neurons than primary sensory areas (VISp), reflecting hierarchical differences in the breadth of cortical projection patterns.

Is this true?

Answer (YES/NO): NO